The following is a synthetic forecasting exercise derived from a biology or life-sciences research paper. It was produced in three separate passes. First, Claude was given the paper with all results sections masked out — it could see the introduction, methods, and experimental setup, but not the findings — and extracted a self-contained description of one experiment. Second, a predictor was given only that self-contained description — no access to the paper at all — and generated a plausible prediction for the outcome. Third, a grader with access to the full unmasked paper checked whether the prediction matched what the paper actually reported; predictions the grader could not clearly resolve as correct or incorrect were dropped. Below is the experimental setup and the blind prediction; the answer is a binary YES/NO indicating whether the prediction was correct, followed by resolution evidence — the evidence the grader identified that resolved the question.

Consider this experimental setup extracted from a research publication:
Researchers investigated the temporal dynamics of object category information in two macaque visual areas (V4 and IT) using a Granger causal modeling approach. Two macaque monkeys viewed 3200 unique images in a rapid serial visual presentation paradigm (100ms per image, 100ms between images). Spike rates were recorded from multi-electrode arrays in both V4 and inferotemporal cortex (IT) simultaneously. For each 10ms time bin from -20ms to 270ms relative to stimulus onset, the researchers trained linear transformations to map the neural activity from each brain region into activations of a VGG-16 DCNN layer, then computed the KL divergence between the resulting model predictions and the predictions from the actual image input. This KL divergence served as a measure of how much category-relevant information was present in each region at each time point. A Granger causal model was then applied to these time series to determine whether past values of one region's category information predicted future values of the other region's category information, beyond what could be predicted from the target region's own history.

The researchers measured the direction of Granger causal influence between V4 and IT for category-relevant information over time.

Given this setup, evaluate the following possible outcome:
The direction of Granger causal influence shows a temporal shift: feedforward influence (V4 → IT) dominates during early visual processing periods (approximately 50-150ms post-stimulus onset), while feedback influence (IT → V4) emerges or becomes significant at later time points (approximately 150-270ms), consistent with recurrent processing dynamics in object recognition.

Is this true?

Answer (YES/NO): NO